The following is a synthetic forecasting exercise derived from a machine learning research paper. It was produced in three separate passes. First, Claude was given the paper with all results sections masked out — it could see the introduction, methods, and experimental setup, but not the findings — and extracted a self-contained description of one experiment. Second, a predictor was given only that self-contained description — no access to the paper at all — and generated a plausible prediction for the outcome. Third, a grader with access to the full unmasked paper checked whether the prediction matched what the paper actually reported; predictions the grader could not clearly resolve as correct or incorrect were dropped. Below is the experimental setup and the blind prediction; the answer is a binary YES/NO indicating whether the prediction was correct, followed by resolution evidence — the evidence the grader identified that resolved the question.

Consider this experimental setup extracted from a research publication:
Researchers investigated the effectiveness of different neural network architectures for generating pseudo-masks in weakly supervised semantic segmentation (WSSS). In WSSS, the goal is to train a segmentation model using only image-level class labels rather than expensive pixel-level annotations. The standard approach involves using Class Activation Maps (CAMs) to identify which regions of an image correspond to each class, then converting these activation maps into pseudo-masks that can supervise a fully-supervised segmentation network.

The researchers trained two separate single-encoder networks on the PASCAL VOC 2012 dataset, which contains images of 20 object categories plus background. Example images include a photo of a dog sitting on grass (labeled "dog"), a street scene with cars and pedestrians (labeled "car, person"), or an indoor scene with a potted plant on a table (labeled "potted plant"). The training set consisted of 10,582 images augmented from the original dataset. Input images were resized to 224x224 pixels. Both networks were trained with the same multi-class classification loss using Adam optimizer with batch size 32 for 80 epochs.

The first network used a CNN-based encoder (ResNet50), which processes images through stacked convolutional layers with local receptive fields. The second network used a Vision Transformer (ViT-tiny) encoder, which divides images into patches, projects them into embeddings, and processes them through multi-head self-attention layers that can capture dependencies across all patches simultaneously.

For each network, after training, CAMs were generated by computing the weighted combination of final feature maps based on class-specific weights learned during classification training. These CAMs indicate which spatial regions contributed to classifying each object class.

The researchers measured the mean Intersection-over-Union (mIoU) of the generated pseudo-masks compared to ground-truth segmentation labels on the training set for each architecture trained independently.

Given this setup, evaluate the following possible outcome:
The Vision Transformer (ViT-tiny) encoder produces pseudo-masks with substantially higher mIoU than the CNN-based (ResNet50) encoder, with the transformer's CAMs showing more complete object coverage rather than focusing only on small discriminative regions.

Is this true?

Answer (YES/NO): NO